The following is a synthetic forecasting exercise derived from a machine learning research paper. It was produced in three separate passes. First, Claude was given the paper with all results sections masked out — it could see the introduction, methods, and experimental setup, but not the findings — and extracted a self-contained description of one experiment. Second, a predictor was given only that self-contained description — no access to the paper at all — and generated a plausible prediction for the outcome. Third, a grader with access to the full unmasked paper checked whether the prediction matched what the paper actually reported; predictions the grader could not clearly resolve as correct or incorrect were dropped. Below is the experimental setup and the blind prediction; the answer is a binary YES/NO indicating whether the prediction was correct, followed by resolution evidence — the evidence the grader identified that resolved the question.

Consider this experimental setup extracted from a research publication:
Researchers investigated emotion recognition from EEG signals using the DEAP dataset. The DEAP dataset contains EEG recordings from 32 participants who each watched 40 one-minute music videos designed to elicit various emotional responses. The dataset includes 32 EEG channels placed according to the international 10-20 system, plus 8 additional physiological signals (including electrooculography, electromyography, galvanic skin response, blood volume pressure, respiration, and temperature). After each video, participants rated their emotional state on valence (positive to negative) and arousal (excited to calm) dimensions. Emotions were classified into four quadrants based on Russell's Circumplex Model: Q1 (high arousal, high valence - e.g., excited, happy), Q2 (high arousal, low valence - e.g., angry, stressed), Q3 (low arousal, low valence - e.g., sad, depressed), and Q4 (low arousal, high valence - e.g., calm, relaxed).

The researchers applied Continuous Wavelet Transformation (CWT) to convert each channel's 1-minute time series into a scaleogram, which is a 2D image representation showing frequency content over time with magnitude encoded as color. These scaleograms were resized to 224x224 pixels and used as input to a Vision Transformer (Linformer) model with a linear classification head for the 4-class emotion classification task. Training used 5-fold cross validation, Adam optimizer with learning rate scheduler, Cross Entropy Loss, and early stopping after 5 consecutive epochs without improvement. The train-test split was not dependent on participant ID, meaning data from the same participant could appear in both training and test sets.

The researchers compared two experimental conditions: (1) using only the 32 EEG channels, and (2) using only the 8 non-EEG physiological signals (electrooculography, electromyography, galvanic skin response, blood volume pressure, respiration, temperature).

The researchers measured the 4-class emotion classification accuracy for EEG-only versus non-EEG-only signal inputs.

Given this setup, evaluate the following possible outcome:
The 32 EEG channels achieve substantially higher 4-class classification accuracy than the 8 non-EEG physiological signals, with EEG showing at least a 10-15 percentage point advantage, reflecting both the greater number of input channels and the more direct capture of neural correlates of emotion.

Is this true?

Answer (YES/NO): YES